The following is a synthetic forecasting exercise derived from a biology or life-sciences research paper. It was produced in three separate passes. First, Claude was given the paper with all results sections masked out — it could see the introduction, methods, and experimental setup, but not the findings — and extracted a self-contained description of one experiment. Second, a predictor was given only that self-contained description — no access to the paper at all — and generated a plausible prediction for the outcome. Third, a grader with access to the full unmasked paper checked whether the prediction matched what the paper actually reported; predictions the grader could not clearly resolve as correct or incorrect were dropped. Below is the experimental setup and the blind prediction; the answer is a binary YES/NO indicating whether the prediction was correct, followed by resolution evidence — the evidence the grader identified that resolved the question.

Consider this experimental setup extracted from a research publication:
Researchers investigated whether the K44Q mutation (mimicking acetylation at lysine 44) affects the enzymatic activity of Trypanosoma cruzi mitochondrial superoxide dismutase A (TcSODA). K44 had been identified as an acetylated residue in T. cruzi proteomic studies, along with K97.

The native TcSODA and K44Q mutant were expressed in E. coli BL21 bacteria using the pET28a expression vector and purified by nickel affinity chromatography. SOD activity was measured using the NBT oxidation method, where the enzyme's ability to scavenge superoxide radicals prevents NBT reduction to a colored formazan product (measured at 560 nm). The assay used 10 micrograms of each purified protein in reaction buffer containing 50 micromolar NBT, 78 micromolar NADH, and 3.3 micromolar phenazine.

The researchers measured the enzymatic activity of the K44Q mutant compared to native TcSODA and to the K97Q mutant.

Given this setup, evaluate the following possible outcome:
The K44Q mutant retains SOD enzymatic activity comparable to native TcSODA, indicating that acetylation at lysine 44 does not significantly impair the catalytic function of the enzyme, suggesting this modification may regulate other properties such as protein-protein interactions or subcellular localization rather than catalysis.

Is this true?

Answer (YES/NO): YES